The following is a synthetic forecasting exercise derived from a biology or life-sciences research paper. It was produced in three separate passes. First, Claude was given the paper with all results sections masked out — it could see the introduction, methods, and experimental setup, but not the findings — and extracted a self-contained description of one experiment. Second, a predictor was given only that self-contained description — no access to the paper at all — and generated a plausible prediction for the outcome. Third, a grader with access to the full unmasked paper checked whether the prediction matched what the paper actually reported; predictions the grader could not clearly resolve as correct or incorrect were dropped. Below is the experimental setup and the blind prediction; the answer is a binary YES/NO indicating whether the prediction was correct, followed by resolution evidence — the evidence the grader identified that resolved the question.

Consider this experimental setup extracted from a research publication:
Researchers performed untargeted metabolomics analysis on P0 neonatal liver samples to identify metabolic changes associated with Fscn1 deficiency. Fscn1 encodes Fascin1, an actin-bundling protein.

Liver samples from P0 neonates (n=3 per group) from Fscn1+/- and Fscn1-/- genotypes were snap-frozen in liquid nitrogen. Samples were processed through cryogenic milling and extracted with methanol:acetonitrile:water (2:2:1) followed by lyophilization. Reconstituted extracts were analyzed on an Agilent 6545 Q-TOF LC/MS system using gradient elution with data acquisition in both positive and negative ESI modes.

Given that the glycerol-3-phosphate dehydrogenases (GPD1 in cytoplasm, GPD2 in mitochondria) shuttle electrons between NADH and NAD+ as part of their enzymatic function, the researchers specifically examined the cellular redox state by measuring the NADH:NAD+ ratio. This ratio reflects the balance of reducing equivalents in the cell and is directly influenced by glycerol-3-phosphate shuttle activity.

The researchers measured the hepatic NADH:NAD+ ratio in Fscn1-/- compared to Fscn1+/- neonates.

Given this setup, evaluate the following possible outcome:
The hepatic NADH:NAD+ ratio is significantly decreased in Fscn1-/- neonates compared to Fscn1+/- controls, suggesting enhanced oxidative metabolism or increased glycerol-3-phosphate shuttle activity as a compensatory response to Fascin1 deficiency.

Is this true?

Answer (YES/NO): NO